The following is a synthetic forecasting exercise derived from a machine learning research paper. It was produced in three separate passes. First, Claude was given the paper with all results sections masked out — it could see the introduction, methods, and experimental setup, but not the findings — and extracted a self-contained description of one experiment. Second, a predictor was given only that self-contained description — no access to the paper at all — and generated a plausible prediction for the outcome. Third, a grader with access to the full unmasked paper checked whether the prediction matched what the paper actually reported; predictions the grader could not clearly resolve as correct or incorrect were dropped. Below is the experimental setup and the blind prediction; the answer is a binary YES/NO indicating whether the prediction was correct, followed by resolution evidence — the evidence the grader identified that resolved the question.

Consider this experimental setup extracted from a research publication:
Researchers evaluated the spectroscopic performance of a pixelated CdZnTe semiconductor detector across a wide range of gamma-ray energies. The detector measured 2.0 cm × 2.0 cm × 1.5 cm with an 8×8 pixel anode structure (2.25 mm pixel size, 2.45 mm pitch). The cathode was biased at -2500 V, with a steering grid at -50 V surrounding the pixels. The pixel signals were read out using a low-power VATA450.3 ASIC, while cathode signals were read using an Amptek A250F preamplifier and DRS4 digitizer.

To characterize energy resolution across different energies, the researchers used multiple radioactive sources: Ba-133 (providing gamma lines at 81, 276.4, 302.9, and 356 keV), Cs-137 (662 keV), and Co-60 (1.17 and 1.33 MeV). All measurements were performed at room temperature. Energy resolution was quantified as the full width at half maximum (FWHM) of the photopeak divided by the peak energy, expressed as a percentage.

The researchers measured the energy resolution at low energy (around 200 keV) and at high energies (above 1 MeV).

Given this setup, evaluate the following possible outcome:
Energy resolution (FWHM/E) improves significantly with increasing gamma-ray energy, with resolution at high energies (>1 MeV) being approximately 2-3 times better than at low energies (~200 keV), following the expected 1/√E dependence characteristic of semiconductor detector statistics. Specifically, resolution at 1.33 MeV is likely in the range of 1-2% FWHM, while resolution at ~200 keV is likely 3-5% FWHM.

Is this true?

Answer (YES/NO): NO